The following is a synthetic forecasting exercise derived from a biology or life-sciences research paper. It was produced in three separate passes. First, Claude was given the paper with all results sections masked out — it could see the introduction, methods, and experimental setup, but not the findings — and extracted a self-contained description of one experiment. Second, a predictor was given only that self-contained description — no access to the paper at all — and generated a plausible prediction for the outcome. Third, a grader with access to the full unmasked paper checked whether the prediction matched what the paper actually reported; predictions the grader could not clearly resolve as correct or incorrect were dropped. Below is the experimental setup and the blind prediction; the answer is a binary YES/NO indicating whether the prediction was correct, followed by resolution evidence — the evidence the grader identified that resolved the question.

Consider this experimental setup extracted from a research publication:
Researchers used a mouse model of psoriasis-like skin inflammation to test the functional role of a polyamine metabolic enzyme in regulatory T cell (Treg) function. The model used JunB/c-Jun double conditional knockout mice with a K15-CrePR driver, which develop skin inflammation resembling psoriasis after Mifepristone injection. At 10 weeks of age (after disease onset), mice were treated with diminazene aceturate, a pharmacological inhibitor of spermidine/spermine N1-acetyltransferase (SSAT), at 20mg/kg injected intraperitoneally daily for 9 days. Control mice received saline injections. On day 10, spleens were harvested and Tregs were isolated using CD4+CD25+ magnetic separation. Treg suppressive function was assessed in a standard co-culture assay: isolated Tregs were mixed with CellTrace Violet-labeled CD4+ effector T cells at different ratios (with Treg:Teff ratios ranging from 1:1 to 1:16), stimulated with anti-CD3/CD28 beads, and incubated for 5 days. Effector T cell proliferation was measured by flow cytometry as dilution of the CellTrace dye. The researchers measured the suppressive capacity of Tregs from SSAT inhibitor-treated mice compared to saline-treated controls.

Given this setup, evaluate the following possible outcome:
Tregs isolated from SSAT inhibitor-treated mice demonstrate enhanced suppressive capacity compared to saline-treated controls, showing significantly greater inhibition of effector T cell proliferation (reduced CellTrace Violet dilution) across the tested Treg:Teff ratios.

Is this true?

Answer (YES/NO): YES